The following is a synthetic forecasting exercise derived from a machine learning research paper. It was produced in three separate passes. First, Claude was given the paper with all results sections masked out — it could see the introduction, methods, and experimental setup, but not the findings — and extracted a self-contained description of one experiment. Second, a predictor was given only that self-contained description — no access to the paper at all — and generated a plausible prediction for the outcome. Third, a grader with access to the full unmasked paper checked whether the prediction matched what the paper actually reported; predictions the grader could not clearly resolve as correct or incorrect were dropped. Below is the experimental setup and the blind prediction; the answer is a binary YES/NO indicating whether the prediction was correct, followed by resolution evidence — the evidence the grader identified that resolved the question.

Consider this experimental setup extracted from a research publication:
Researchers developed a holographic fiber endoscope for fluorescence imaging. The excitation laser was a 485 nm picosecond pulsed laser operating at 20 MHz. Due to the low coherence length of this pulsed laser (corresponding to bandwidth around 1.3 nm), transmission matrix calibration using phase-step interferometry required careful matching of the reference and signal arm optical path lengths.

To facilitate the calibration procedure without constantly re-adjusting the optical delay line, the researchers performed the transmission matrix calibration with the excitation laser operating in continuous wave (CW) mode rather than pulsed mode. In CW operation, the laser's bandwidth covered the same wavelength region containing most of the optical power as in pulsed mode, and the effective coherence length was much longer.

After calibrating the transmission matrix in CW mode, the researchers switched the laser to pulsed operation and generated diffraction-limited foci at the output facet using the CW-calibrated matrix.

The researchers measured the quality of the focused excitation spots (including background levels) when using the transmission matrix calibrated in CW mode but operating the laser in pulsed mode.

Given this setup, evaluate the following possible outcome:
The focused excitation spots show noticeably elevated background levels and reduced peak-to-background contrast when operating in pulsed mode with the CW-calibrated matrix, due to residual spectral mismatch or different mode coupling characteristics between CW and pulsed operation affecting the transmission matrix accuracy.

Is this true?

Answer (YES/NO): NO